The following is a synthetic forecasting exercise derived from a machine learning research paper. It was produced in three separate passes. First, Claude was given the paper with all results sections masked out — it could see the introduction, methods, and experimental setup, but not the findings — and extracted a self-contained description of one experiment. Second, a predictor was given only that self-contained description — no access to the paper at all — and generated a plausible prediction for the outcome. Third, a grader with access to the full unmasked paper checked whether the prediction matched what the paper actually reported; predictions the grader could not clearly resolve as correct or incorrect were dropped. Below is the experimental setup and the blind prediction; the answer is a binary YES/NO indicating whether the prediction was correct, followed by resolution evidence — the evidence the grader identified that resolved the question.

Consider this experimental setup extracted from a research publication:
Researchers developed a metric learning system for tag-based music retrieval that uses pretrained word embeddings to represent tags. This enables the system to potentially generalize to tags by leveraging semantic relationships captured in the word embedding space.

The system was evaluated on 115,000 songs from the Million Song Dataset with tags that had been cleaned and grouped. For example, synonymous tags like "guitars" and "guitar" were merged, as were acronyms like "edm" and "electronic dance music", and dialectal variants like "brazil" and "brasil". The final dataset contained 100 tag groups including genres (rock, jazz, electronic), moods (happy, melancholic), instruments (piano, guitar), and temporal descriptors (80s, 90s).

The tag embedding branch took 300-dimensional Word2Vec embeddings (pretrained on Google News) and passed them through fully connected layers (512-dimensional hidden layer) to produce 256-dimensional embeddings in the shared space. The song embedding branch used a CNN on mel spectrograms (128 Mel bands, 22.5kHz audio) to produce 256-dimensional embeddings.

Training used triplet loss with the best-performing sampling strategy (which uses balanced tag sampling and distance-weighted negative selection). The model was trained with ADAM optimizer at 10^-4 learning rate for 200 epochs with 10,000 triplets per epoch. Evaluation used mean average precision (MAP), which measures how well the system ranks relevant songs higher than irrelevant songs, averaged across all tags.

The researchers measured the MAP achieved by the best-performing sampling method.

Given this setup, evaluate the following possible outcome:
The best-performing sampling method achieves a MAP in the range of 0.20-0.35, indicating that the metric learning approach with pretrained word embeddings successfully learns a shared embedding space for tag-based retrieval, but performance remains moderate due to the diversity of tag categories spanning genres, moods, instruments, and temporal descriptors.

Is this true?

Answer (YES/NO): NO